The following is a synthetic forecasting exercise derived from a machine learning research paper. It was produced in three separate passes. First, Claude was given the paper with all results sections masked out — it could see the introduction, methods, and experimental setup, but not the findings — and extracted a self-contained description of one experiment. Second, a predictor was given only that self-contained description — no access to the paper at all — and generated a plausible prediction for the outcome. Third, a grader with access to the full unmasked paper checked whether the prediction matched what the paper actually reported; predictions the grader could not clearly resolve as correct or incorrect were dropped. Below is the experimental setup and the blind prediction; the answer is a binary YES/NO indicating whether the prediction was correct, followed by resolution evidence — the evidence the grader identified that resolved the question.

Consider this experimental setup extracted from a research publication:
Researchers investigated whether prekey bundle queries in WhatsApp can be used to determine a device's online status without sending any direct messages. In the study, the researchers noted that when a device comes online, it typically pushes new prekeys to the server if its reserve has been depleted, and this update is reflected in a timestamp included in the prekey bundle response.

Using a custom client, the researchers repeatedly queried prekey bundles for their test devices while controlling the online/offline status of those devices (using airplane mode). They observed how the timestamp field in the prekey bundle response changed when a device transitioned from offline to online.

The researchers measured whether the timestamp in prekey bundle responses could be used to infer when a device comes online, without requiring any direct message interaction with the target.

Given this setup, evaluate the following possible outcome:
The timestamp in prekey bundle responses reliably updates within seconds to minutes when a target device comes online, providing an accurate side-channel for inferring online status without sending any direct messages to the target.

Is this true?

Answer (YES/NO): NO